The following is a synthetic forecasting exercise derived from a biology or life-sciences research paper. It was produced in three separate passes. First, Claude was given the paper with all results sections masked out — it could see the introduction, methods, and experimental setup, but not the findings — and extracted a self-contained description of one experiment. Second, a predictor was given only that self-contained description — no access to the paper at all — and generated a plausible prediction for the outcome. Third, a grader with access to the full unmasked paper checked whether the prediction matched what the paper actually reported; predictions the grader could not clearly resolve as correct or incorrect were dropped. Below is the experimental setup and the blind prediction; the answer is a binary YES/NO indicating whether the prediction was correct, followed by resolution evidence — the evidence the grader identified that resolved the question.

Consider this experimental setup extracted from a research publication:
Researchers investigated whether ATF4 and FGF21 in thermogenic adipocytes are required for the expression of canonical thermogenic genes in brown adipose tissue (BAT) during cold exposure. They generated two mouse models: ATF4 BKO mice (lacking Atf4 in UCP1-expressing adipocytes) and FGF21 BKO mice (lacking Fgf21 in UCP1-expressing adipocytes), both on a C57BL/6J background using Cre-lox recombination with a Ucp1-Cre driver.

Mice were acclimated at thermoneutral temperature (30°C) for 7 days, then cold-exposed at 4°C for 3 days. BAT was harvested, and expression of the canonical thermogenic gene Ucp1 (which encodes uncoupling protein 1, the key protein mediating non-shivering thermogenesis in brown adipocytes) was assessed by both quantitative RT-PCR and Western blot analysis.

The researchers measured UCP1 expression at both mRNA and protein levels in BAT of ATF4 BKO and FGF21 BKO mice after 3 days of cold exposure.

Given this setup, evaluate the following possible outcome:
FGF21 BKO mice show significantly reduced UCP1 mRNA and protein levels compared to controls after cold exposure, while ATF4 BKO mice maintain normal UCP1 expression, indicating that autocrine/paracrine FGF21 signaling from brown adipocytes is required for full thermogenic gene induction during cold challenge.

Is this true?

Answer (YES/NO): NO